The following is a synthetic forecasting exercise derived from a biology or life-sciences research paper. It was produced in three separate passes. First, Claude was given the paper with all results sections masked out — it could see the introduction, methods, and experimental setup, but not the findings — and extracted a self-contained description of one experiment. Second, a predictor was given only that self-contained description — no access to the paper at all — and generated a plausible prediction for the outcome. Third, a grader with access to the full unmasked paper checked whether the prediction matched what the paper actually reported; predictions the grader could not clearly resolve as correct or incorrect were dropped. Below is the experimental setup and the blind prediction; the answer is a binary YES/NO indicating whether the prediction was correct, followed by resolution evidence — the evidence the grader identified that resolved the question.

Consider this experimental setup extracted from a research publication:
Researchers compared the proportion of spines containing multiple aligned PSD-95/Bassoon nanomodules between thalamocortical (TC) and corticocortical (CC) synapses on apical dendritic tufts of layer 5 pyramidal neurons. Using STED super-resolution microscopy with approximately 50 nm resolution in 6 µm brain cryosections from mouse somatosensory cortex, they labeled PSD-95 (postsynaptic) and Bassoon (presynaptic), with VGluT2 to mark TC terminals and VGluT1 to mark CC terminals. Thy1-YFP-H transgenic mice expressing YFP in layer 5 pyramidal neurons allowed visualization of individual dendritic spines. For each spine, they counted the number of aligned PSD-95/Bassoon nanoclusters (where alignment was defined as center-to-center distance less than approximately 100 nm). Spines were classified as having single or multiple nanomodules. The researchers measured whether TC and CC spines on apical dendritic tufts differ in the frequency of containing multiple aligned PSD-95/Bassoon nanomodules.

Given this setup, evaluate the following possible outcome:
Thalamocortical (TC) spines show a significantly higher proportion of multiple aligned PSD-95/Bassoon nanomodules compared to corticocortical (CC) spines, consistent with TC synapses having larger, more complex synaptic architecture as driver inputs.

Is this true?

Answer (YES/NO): YES